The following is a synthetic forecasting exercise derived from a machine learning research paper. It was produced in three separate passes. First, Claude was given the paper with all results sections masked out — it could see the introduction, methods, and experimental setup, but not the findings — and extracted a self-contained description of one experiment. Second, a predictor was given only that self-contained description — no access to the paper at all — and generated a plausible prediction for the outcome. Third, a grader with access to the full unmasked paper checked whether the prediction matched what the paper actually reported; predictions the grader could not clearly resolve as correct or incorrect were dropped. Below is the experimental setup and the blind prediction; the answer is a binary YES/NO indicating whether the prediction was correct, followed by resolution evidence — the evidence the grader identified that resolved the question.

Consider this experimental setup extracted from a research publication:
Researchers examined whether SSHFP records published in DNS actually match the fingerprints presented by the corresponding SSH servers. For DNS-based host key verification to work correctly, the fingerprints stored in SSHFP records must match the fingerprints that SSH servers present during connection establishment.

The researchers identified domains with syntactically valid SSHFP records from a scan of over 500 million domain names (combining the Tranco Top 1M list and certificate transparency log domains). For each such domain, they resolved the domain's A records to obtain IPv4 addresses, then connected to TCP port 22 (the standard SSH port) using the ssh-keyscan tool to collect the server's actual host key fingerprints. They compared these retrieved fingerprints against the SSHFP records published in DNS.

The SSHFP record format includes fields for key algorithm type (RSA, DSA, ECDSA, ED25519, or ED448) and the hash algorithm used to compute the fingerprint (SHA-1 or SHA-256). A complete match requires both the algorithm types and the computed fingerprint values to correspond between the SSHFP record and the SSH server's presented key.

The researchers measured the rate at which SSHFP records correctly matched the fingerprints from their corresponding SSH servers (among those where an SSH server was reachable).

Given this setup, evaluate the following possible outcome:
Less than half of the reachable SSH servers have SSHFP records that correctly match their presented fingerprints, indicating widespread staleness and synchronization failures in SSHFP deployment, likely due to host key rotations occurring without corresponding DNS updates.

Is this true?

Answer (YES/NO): NO